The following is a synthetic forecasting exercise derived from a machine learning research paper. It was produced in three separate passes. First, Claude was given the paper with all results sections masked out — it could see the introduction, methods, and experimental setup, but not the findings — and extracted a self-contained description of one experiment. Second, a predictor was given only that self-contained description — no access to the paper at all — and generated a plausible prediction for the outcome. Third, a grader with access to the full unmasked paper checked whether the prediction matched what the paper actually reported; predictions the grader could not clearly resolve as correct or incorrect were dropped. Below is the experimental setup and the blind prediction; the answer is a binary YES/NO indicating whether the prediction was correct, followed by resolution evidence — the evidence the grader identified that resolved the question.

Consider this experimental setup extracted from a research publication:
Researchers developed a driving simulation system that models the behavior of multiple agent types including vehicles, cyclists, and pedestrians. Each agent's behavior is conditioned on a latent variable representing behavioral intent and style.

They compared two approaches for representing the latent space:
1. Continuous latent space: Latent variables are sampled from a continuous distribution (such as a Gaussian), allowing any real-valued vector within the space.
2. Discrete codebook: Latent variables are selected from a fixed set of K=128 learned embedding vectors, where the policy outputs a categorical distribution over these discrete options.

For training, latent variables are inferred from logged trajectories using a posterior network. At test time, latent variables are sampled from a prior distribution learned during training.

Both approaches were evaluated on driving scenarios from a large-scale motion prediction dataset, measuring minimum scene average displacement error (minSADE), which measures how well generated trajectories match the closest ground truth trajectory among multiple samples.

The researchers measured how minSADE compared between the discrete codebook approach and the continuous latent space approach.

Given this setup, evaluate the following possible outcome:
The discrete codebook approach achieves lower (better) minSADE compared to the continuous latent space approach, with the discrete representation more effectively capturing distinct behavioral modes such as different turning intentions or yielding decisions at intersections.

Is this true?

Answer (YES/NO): YES